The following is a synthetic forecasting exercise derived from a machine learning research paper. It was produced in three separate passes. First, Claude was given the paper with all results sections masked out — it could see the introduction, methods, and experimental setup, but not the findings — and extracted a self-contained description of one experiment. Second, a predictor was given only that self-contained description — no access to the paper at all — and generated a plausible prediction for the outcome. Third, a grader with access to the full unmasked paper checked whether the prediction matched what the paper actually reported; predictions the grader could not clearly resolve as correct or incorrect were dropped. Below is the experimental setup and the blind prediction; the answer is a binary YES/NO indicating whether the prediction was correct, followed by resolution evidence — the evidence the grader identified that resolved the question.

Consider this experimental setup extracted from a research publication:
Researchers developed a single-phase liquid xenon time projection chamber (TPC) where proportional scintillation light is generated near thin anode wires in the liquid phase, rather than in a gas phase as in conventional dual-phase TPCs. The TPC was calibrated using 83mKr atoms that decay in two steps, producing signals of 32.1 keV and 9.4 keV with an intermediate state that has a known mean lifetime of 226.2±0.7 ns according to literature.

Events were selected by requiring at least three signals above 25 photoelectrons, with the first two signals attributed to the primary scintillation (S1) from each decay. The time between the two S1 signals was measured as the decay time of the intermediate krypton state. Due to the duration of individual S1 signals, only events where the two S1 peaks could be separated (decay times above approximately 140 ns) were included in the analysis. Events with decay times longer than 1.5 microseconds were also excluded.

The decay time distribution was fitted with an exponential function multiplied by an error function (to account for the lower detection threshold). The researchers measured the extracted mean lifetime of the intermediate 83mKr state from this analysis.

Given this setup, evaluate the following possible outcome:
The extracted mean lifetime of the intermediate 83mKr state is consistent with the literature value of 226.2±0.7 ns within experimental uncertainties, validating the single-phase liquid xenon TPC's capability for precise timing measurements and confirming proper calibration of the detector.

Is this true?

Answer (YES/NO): YES